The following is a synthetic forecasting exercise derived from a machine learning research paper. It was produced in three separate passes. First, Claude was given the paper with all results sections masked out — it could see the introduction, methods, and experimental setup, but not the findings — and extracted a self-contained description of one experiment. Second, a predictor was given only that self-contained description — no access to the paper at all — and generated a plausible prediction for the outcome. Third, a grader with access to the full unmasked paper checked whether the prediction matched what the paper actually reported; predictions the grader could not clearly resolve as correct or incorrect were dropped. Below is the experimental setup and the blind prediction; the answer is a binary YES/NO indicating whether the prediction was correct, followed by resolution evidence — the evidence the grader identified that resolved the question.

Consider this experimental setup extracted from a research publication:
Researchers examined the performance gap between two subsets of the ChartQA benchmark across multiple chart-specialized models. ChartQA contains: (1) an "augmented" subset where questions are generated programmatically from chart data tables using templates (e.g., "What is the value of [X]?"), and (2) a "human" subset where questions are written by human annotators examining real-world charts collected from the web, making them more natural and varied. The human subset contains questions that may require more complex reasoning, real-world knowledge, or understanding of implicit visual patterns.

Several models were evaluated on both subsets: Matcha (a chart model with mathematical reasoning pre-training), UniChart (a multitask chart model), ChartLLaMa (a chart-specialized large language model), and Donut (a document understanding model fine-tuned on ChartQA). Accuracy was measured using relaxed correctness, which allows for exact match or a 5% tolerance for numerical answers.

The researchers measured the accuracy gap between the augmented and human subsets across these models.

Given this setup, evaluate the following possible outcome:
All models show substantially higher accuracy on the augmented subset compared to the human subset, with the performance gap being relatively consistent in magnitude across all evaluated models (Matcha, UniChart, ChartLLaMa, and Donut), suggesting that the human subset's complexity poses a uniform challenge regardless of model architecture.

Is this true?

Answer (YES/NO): NO